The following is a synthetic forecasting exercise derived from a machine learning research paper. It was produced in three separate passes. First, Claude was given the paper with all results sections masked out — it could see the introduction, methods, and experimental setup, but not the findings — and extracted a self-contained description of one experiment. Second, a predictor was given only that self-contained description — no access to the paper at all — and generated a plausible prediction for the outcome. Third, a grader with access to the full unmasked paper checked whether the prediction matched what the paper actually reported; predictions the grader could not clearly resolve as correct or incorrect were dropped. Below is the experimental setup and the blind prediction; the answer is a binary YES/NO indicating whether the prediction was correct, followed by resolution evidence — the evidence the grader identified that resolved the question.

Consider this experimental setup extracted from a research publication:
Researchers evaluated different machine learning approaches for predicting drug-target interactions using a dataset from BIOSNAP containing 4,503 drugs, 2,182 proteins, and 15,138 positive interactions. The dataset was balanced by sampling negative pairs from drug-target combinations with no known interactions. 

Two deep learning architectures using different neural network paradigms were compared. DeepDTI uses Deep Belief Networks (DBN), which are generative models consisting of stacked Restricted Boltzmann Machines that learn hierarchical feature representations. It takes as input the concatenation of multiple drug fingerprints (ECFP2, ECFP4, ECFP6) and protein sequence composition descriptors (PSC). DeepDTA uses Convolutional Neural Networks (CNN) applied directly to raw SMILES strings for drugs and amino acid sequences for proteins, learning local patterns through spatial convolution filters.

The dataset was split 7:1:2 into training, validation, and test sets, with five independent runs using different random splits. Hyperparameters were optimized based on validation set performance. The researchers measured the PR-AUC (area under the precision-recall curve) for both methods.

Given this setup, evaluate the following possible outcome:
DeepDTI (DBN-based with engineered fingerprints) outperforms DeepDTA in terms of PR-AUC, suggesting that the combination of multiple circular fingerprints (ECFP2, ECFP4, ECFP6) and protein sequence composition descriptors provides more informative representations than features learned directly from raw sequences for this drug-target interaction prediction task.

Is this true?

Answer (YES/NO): NO